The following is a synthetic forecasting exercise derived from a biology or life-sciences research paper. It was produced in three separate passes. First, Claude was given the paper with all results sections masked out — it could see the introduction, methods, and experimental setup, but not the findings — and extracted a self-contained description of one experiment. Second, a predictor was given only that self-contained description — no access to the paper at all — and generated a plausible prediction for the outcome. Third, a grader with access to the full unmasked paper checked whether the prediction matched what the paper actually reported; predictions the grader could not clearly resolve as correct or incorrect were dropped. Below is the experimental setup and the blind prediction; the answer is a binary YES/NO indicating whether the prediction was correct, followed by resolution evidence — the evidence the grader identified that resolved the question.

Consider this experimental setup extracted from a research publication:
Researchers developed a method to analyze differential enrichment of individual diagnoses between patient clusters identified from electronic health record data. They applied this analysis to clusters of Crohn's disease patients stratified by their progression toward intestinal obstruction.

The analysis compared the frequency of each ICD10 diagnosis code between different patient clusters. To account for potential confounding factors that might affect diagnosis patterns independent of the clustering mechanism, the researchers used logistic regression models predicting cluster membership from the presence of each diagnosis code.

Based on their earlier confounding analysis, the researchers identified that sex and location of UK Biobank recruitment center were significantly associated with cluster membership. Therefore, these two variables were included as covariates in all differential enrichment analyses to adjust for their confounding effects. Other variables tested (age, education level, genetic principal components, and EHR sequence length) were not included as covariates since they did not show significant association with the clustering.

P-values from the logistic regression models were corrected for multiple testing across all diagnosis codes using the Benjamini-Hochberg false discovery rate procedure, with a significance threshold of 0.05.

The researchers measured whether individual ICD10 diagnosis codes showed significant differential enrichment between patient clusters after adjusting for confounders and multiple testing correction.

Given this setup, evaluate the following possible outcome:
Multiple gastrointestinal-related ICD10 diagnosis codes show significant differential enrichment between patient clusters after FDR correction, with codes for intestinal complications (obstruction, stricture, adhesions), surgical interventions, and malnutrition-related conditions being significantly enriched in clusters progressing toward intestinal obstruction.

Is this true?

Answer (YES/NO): NO